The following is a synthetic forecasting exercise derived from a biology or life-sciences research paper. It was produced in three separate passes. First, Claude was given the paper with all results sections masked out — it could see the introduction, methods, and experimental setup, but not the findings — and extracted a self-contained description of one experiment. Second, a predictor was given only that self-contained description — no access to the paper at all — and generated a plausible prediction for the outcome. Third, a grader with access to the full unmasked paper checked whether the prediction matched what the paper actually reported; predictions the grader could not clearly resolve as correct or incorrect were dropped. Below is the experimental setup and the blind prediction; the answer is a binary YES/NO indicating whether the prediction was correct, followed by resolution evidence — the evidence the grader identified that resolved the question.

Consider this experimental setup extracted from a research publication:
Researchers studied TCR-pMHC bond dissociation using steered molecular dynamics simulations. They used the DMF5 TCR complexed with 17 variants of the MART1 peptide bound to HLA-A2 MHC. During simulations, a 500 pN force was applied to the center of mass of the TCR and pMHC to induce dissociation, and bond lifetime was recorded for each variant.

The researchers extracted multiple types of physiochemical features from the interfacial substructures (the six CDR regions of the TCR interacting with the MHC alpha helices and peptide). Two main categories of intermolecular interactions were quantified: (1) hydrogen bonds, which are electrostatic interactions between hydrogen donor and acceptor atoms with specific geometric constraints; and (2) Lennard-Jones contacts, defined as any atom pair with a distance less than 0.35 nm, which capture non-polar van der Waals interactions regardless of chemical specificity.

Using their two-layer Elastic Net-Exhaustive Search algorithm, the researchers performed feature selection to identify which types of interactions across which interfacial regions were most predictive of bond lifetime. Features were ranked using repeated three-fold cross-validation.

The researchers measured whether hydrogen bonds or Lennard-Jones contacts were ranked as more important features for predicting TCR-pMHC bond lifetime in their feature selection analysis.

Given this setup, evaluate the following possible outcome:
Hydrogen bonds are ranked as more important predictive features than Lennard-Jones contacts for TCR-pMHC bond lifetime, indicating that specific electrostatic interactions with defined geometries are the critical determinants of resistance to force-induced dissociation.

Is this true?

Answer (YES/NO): YES